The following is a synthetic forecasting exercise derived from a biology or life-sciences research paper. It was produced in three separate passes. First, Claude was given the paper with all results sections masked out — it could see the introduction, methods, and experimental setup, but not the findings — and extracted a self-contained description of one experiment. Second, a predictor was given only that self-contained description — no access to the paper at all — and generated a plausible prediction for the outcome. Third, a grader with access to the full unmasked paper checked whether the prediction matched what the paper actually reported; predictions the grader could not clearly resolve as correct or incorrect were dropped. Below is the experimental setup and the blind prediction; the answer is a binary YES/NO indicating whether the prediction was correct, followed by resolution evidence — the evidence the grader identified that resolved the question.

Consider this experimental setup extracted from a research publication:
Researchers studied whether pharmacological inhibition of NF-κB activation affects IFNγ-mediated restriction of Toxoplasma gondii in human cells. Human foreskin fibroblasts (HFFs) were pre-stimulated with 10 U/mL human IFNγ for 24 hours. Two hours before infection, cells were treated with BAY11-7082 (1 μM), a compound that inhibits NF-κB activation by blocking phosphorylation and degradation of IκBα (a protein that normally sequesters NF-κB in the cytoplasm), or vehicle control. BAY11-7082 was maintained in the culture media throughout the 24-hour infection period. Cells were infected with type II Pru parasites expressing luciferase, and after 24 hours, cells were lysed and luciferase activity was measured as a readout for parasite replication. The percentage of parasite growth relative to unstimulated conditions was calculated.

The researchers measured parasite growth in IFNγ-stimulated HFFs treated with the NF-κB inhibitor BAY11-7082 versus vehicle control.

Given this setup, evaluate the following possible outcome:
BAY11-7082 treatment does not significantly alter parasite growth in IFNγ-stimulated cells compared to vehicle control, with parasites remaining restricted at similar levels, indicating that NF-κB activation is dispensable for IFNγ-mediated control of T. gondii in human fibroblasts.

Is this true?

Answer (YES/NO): YES